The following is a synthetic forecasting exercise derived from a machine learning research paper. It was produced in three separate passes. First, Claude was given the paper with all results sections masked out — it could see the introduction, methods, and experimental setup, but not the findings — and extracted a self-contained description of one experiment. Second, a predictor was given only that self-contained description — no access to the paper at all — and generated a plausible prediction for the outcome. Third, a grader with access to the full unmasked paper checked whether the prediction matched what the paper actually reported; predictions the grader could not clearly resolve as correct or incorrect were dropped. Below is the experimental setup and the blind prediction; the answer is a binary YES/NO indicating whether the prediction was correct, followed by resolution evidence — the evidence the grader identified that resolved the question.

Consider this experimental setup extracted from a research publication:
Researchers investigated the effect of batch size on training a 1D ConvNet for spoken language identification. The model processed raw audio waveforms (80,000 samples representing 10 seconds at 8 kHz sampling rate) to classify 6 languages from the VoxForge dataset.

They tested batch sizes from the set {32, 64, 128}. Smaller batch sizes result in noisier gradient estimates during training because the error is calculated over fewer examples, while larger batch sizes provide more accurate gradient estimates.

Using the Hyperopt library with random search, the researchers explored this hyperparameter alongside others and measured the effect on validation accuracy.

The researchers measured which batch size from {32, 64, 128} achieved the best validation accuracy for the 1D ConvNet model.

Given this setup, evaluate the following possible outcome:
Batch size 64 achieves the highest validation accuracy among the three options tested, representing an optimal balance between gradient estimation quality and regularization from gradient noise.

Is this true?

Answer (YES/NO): NO